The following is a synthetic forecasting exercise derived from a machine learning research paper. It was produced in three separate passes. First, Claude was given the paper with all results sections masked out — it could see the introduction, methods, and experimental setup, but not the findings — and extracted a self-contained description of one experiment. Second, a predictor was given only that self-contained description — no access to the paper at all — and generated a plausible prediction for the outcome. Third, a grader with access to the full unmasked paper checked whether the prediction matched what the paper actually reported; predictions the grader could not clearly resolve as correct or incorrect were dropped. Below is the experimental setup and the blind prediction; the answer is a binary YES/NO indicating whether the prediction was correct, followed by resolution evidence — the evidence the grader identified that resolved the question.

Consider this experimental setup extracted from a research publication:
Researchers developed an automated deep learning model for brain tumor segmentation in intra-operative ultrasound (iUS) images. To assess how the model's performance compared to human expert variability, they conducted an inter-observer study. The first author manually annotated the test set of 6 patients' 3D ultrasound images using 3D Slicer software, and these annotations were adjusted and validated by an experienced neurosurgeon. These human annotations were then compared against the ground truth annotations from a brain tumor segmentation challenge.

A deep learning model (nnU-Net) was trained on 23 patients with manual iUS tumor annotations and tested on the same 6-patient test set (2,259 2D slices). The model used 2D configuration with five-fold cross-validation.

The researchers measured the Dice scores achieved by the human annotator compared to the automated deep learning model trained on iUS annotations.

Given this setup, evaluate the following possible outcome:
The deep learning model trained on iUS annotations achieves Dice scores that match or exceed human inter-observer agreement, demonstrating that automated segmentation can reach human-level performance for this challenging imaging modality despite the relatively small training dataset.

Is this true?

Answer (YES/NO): NO